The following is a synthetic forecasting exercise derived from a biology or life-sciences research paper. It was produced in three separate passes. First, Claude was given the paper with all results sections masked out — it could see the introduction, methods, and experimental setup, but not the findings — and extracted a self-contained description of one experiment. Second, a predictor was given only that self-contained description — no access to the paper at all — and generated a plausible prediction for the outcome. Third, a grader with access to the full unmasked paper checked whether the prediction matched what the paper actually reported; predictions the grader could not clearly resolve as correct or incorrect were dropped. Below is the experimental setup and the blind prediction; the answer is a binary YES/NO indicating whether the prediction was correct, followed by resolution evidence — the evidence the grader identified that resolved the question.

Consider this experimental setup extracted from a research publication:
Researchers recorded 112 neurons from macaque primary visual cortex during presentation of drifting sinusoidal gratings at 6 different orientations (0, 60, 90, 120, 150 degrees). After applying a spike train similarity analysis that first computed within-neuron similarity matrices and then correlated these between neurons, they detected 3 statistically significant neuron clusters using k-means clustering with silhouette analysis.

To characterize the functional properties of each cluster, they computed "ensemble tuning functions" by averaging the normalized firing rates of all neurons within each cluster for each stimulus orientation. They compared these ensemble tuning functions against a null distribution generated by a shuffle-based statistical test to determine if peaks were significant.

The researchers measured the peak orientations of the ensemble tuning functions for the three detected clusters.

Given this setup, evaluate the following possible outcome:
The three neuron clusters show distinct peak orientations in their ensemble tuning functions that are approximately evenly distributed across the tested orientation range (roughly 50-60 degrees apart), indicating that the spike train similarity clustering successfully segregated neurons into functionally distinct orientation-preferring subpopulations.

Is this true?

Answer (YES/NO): YES